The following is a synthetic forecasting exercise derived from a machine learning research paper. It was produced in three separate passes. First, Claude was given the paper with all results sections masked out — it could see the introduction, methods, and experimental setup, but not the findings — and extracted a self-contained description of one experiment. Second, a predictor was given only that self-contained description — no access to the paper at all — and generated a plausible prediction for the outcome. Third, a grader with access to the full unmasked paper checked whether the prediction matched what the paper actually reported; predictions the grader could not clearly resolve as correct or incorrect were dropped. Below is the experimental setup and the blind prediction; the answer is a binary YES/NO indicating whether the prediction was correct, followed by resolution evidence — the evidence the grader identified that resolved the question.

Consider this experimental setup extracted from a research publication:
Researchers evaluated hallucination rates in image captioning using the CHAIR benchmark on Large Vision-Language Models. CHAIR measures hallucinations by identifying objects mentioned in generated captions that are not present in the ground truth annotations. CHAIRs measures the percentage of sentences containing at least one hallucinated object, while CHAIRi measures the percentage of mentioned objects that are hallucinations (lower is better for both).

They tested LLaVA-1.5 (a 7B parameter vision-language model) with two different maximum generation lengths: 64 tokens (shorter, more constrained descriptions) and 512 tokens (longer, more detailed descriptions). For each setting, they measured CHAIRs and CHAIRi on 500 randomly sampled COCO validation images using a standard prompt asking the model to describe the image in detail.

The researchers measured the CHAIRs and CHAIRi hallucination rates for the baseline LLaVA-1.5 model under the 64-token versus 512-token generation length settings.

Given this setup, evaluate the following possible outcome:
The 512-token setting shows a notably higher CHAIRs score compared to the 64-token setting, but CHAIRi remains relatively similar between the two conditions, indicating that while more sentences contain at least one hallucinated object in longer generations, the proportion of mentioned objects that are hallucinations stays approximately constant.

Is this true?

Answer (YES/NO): NO